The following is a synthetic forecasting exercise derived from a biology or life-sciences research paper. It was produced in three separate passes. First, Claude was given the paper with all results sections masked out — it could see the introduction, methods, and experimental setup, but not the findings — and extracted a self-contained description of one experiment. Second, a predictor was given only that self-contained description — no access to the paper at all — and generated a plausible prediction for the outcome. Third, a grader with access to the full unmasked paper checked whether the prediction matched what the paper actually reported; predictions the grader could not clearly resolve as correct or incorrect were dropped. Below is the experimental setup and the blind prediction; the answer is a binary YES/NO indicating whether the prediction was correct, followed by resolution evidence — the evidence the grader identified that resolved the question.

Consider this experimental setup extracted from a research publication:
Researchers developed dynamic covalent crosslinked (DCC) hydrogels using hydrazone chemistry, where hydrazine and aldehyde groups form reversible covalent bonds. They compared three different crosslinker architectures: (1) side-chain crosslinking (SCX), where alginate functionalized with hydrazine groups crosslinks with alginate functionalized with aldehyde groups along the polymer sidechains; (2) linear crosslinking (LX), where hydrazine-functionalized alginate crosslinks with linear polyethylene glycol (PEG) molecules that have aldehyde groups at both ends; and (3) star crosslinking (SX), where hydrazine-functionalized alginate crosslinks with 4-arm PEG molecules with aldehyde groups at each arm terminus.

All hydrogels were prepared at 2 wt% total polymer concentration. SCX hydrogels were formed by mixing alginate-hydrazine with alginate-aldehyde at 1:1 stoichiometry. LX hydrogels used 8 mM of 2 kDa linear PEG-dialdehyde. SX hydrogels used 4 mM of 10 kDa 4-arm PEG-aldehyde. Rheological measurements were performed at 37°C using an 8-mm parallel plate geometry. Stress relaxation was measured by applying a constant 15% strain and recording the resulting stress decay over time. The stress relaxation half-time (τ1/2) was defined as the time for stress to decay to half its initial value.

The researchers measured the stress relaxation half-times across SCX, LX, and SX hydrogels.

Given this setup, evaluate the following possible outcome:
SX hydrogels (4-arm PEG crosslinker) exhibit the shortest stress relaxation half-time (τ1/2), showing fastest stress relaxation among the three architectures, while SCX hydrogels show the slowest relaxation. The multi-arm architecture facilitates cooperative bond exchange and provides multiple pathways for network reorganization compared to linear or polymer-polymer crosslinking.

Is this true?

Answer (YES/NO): NO